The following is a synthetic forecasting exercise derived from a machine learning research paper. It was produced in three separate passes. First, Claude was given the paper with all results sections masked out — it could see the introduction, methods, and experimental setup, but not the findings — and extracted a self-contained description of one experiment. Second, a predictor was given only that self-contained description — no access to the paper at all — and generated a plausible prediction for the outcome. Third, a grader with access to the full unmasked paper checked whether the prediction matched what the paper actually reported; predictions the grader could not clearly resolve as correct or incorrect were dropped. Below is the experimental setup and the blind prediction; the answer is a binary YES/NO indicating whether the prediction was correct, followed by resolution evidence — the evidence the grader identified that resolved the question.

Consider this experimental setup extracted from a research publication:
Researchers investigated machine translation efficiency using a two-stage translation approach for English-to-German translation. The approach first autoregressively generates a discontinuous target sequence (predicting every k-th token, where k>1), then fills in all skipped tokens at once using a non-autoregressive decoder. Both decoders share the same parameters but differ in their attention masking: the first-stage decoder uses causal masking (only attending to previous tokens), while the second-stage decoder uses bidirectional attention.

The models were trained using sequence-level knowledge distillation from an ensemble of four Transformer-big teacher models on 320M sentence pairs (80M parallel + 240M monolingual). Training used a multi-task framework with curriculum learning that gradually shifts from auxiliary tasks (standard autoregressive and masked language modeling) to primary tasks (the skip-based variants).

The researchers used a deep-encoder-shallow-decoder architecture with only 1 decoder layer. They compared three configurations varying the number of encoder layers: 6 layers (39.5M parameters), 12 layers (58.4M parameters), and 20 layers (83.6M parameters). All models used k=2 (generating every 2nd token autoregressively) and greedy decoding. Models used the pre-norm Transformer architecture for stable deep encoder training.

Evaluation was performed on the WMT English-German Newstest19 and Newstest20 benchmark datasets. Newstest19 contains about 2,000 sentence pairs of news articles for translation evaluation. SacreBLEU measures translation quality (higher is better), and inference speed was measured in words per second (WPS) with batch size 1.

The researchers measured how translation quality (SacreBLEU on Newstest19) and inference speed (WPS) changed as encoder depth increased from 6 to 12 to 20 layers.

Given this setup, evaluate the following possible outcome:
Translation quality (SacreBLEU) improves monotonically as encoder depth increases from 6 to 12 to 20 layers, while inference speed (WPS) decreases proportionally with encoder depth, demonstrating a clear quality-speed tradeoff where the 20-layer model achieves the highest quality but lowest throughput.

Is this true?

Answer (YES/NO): NO